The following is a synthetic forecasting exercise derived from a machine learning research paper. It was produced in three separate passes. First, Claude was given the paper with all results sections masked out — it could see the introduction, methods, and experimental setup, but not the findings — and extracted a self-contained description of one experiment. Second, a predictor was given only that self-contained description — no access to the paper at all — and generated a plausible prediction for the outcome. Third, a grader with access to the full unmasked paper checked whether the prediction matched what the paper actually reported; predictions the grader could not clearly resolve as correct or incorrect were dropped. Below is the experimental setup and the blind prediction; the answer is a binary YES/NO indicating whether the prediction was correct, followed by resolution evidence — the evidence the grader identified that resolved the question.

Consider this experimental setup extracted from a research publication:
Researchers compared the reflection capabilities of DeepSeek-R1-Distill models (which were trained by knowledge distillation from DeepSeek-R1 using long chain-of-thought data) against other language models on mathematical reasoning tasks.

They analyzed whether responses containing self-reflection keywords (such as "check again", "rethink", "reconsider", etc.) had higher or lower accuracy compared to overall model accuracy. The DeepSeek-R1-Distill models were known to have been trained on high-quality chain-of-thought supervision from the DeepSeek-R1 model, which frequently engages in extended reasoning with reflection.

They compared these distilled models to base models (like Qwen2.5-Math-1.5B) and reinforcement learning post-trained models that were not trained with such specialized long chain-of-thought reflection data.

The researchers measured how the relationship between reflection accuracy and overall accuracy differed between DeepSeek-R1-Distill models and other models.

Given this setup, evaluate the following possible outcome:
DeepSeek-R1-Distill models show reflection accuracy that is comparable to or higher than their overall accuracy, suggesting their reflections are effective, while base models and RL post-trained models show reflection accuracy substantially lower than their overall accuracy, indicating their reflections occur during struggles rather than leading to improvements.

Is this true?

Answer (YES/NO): YES